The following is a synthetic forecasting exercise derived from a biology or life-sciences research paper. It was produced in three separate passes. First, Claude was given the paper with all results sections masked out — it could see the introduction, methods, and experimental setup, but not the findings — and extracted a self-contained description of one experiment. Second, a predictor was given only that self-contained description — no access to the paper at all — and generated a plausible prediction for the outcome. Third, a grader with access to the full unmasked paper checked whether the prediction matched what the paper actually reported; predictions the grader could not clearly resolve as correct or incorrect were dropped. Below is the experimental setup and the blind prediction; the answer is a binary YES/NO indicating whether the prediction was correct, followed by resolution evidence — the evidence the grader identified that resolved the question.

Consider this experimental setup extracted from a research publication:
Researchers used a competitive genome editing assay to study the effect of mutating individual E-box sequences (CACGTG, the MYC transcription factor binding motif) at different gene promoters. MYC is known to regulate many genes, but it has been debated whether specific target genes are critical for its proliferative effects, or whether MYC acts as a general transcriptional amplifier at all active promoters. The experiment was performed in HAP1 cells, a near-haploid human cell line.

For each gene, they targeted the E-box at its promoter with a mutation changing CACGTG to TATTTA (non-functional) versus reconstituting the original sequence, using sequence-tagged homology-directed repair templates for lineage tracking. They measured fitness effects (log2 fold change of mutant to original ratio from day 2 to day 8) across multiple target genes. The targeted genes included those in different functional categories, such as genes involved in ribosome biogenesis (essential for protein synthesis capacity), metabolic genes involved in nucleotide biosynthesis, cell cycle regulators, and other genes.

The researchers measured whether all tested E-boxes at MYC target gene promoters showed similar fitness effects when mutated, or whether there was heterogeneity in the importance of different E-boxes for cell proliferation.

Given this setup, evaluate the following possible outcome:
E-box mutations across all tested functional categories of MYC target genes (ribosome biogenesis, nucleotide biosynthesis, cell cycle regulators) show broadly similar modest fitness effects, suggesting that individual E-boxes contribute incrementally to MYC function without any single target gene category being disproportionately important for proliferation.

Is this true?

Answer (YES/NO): NO